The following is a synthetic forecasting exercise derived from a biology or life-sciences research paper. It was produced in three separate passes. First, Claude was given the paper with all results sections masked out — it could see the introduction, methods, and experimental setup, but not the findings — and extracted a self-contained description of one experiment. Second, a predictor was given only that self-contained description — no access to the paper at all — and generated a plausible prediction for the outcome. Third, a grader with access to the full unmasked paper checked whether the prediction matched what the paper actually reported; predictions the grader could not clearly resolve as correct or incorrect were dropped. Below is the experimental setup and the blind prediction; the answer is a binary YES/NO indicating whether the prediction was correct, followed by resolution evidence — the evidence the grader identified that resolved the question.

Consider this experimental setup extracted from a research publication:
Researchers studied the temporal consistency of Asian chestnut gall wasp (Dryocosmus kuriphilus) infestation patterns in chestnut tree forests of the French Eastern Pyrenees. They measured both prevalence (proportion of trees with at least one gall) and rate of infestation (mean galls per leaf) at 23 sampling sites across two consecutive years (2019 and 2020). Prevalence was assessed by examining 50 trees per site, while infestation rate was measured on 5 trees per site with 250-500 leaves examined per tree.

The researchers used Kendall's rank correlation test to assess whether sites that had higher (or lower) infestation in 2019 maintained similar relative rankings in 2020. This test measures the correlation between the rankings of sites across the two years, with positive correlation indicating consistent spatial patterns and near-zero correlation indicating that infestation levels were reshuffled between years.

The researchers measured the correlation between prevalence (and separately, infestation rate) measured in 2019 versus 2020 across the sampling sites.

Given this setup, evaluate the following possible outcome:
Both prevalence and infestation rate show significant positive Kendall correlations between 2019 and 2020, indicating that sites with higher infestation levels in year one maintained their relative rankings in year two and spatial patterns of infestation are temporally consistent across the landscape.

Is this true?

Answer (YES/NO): YES